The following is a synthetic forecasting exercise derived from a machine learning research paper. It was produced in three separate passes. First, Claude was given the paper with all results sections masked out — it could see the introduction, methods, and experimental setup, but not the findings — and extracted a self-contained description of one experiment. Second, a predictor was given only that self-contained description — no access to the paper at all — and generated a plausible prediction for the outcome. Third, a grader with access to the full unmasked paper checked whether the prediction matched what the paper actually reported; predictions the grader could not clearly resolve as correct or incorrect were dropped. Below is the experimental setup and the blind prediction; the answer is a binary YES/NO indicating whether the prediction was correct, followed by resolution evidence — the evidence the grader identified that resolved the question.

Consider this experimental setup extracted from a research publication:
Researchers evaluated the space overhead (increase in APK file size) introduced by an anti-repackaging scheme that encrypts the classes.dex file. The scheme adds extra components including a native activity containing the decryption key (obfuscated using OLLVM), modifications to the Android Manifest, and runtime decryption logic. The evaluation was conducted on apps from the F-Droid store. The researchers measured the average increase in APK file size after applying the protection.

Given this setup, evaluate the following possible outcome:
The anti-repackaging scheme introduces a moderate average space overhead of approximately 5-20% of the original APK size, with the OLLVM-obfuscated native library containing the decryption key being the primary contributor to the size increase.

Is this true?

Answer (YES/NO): NO